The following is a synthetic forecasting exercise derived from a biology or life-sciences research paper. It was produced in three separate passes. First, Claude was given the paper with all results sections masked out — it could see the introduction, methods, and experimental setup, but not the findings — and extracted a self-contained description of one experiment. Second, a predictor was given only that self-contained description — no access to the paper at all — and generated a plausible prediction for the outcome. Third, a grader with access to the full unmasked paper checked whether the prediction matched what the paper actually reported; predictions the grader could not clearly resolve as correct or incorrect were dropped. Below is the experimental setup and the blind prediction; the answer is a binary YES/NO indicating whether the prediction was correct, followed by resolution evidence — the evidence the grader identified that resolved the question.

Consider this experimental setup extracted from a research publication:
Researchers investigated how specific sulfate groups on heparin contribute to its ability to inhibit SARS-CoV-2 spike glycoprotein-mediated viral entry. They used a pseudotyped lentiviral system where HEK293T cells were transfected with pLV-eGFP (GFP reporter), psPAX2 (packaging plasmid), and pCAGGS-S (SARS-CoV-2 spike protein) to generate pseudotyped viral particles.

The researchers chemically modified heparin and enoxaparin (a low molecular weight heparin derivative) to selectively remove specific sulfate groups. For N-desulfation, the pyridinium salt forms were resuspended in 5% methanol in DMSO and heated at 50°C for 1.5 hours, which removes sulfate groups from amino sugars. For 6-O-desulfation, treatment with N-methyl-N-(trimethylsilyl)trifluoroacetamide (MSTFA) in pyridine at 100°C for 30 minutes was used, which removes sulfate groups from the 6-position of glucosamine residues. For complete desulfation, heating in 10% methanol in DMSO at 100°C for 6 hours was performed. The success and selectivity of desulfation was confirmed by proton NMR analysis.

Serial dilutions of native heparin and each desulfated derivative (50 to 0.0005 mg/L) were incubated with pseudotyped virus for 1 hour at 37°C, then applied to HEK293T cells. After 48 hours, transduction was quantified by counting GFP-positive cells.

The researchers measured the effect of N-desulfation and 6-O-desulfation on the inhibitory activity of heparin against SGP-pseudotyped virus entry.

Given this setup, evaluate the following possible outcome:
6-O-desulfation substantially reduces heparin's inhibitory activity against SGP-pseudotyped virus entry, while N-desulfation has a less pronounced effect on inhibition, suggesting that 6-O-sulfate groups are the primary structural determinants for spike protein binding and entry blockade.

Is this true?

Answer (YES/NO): NO